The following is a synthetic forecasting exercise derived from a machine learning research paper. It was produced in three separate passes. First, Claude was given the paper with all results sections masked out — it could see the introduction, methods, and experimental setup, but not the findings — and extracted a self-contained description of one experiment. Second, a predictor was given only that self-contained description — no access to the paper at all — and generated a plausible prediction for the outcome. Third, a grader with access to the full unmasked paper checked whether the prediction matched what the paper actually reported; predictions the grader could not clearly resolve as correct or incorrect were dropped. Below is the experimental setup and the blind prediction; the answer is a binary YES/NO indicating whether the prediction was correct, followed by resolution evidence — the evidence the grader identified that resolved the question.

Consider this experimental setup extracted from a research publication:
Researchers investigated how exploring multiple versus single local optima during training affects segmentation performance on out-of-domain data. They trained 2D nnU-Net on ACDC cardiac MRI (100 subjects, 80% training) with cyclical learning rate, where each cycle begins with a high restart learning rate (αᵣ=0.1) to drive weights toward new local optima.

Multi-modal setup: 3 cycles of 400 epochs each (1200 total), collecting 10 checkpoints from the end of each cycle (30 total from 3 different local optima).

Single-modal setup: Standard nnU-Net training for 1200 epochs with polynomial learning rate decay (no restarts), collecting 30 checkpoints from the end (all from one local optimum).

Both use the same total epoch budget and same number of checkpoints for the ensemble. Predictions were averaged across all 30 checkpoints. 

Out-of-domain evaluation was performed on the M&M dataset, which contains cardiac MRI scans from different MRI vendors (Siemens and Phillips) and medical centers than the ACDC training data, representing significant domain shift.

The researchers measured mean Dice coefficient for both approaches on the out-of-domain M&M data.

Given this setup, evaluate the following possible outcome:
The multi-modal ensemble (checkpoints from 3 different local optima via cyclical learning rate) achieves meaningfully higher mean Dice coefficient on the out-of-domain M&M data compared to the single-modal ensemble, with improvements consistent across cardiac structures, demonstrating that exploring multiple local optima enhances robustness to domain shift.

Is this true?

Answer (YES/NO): NO